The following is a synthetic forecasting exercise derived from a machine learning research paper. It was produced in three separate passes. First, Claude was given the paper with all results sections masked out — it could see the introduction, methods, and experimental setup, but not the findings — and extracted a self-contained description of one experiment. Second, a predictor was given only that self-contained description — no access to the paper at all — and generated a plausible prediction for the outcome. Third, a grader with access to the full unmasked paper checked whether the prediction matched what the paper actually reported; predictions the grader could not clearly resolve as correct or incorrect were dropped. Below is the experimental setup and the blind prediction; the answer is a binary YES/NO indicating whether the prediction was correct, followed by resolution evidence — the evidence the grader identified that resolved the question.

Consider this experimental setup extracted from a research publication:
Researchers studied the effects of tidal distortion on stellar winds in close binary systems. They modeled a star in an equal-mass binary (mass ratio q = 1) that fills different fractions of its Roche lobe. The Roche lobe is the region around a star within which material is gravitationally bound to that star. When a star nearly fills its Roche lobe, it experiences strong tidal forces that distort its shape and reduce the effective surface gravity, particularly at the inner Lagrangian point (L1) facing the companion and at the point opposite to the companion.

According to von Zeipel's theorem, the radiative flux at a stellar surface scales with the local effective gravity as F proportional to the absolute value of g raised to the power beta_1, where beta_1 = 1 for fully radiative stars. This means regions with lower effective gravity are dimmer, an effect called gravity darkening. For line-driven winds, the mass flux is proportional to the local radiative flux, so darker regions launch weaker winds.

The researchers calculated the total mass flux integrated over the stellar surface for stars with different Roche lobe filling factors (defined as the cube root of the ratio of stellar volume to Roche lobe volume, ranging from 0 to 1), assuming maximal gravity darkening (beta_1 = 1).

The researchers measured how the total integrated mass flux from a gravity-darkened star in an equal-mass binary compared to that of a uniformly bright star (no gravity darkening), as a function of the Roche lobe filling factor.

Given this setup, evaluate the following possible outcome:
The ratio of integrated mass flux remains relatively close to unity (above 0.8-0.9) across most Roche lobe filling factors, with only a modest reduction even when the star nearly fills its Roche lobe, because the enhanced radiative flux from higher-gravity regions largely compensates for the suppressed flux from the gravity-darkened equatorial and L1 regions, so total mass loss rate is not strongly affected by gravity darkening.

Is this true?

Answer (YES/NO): YES